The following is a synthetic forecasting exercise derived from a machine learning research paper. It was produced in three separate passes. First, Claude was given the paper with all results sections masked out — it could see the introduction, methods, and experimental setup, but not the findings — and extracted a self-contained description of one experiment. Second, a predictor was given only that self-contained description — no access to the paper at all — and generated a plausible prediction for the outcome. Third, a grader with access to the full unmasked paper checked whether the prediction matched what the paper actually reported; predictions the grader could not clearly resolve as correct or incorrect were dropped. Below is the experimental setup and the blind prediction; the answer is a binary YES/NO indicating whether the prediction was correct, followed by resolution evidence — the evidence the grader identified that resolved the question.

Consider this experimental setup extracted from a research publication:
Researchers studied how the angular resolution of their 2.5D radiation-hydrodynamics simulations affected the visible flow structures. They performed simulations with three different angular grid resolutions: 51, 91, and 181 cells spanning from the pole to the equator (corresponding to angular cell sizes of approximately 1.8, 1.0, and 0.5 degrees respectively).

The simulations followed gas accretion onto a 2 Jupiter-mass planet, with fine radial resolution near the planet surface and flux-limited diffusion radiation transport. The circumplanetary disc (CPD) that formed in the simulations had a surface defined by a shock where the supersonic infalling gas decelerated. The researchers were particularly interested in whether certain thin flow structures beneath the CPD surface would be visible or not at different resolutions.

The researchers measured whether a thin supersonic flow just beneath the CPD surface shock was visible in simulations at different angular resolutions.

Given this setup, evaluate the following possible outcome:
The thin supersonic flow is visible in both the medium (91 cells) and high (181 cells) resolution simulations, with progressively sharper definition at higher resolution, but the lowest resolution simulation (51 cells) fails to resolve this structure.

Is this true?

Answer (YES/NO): NO